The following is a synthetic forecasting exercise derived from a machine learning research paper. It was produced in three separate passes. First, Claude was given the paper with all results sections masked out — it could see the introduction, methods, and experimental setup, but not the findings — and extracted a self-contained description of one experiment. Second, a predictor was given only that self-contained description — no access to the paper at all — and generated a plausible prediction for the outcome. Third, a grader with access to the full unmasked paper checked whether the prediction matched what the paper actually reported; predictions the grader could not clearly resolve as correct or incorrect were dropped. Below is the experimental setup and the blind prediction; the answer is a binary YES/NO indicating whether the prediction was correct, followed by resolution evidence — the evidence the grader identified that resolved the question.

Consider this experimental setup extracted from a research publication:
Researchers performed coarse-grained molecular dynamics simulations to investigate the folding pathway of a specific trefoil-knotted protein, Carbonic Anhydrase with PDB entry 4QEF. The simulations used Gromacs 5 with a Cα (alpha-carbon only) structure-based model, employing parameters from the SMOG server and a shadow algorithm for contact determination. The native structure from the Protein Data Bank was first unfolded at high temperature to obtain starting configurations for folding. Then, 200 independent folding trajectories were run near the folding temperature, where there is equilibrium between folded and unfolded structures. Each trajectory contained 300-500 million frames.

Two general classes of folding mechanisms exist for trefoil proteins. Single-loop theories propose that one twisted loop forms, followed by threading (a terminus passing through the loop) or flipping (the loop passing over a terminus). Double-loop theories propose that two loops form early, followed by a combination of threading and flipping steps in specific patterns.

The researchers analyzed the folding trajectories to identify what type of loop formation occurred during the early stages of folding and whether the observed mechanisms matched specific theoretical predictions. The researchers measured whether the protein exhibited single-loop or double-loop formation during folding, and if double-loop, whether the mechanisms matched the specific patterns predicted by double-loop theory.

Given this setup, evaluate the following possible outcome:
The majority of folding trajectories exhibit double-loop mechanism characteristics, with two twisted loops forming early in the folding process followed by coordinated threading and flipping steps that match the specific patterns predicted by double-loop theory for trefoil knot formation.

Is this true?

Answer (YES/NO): NO